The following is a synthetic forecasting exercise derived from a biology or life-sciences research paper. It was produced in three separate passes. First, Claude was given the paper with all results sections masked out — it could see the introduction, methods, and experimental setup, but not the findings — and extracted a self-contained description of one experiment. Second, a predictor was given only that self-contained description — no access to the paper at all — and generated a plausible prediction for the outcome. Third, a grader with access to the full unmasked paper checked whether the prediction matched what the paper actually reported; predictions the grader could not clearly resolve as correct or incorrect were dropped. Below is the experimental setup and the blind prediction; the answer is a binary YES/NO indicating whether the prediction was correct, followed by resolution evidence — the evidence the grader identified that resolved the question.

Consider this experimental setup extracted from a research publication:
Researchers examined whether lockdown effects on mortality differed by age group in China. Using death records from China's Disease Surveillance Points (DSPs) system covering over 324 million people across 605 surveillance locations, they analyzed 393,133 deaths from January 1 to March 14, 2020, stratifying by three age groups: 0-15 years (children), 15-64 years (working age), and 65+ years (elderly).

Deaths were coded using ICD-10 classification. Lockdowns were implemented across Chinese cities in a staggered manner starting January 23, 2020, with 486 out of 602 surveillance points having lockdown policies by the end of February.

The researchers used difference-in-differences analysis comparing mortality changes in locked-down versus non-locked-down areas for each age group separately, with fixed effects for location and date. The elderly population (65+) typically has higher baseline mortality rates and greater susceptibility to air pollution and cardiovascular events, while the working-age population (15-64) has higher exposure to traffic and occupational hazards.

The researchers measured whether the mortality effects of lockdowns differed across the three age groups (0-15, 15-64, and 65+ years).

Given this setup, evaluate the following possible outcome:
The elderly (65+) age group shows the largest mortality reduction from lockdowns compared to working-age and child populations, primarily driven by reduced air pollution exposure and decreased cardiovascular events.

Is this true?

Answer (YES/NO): NO